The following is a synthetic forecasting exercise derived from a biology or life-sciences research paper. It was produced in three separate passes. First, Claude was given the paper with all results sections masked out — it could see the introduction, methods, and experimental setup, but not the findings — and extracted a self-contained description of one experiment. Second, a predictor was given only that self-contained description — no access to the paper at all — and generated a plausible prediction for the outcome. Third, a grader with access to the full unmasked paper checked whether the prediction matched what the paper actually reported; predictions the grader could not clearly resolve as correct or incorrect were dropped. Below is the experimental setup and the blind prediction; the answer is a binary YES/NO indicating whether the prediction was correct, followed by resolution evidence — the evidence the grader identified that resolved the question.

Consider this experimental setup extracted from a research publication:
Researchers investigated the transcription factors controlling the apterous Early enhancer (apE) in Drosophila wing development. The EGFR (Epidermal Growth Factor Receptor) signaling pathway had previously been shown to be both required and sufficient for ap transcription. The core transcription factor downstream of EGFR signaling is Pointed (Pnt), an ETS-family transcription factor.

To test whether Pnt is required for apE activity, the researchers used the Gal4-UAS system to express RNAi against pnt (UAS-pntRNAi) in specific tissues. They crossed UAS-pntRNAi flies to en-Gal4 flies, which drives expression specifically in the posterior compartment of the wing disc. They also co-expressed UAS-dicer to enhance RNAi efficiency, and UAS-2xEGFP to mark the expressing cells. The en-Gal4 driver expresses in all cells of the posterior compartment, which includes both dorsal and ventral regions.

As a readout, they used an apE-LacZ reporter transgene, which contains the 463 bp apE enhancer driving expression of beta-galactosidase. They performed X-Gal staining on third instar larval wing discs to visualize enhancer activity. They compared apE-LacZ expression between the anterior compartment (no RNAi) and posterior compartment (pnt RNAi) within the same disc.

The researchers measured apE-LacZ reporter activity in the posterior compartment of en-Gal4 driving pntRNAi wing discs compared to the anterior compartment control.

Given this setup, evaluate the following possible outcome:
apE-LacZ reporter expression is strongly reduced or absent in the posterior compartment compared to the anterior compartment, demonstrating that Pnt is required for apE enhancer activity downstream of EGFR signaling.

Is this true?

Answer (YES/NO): YES